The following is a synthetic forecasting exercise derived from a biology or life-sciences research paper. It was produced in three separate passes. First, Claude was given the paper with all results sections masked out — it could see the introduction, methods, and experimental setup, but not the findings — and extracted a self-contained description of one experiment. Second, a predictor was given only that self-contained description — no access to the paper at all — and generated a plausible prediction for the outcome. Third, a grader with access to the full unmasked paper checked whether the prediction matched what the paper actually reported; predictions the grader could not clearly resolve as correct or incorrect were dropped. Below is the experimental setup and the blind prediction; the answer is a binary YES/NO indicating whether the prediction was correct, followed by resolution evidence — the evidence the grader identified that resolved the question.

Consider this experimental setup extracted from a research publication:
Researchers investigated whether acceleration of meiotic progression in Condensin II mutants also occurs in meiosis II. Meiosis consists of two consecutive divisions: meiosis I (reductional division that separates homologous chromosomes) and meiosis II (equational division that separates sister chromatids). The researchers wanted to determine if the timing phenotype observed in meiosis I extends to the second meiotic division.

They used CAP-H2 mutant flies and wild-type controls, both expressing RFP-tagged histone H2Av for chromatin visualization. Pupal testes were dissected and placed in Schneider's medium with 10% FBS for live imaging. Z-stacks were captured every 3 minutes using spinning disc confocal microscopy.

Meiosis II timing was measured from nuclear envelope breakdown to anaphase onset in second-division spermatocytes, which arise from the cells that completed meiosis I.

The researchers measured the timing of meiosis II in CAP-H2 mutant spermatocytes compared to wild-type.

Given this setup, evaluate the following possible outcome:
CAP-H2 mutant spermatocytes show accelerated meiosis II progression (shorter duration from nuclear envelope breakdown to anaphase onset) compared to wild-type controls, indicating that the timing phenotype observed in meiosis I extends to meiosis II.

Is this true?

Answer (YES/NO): YES